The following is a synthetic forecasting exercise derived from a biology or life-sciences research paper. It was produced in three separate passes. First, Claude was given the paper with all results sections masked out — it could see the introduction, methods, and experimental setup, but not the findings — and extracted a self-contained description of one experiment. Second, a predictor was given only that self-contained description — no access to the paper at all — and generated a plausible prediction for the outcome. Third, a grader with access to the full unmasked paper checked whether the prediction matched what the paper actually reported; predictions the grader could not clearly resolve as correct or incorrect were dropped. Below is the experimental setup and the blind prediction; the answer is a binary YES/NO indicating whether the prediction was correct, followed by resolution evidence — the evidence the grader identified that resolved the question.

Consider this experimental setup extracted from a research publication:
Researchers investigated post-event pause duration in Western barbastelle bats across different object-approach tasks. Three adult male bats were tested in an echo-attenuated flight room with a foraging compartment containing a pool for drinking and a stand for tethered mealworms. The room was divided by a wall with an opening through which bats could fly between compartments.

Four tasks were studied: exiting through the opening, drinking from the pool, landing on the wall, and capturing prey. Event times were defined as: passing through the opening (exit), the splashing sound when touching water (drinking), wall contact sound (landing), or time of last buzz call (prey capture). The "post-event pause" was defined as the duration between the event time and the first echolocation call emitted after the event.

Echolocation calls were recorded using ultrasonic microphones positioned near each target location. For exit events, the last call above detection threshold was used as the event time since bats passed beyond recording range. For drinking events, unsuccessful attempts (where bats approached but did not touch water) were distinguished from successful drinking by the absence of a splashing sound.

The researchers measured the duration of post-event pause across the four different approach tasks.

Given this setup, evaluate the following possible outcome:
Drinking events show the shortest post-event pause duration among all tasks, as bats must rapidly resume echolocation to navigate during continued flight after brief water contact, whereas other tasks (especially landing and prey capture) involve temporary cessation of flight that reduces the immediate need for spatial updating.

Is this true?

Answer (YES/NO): NO